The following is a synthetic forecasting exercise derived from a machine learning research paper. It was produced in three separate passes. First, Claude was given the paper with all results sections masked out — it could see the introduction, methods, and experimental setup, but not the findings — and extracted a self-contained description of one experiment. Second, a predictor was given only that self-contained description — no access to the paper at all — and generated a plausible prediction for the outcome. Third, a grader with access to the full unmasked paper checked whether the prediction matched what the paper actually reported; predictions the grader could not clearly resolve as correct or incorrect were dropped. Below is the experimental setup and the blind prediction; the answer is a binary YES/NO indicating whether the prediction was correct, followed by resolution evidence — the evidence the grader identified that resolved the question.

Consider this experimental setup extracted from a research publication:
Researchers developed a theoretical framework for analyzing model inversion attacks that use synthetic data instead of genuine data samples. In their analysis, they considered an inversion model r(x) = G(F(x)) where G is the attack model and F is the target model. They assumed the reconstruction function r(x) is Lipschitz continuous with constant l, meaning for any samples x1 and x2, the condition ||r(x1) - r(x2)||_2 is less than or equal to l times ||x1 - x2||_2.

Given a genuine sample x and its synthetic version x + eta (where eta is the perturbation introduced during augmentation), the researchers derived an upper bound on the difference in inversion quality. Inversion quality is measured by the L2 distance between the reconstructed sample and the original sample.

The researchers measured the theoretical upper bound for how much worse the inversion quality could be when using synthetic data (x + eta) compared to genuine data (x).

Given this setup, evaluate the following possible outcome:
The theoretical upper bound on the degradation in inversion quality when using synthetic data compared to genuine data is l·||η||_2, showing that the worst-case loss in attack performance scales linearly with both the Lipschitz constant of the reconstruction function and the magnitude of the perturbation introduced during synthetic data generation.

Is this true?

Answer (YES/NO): NO